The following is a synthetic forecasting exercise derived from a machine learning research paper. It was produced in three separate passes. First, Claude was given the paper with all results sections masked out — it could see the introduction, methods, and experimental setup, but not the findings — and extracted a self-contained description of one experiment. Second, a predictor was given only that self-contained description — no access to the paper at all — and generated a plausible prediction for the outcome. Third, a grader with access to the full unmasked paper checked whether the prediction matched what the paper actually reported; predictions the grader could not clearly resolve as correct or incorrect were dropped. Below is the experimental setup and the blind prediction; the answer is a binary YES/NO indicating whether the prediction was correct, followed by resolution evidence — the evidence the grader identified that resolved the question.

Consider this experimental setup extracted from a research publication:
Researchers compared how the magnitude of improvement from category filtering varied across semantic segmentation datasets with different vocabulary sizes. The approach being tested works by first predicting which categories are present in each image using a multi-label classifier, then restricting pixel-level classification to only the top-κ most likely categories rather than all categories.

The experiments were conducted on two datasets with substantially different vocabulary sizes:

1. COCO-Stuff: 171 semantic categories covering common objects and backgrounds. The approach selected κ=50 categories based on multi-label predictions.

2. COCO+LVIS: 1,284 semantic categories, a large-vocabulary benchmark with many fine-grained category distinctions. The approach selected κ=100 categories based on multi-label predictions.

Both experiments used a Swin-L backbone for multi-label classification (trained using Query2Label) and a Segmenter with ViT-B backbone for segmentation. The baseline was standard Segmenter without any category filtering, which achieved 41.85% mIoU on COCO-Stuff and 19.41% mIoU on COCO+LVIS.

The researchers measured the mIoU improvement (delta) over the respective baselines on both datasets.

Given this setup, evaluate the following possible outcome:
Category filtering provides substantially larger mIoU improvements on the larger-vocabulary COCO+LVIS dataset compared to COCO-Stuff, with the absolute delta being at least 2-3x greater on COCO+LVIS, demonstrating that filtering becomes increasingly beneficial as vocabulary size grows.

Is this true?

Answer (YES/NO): NO